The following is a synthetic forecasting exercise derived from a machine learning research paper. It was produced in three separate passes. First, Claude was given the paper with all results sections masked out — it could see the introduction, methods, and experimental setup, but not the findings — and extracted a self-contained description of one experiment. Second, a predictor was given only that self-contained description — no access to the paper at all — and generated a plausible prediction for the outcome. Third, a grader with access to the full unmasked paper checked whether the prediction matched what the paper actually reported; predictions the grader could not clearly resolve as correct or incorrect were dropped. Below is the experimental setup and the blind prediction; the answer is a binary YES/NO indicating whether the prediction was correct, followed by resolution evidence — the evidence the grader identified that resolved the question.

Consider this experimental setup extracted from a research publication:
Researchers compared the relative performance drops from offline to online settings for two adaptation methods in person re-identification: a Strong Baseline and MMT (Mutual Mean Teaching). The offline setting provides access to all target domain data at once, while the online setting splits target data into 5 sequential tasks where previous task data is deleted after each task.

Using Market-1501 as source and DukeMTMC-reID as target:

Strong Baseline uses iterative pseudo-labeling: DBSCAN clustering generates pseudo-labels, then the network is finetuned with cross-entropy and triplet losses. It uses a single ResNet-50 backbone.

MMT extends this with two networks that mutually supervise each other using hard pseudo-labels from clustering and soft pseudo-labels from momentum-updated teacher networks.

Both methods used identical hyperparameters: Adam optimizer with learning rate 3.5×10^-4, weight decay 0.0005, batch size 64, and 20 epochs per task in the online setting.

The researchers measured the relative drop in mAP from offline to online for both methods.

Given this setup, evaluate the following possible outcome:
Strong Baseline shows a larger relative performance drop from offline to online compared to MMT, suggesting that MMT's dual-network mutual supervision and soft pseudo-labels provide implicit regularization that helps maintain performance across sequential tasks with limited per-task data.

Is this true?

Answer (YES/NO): YES